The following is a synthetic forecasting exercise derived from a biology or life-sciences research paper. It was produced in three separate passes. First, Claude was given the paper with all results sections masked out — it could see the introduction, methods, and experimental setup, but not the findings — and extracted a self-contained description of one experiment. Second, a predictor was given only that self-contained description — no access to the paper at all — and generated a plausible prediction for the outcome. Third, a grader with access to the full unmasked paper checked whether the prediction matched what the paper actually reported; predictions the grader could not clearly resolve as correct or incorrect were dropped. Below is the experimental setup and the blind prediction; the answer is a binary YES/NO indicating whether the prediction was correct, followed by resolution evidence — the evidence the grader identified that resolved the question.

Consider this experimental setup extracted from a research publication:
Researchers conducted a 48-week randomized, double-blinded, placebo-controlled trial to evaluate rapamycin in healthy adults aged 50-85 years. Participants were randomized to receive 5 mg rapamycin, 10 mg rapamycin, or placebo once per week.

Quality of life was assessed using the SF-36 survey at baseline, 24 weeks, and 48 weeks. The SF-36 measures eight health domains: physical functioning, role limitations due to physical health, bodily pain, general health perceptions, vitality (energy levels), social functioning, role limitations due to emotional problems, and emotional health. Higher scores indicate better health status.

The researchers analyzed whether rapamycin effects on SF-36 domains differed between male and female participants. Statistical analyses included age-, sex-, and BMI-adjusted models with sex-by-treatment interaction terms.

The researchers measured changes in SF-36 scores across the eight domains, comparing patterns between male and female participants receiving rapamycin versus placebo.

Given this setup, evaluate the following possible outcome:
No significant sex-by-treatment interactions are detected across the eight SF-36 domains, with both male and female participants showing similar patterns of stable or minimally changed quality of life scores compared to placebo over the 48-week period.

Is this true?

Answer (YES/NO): NO